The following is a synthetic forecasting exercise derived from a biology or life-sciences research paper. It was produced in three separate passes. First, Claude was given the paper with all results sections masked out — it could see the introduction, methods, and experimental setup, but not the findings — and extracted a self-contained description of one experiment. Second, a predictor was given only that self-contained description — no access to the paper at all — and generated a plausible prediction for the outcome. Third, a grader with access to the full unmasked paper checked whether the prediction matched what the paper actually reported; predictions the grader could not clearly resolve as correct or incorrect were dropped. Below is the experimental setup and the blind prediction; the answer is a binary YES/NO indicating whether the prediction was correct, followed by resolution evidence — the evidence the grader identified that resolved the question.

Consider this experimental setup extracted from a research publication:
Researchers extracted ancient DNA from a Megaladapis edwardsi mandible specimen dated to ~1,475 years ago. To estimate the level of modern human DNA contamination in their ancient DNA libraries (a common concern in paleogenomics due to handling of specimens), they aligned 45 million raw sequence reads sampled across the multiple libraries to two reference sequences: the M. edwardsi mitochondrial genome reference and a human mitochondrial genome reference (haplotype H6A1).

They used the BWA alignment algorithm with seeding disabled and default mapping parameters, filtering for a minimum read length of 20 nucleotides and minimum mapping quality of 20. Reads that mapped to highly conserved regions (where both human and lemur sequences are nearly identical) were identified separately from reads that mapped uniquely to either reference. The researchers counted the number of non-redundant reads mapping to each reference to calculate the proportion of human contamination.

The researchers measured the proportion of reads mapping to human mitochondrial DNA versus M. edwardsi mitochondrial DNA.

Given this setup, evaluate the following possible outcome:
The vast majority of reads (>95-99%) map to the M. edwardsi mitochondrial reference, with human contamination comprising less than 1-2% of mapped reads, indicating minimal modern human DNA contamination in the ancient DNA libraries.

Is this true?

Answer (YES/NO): YES